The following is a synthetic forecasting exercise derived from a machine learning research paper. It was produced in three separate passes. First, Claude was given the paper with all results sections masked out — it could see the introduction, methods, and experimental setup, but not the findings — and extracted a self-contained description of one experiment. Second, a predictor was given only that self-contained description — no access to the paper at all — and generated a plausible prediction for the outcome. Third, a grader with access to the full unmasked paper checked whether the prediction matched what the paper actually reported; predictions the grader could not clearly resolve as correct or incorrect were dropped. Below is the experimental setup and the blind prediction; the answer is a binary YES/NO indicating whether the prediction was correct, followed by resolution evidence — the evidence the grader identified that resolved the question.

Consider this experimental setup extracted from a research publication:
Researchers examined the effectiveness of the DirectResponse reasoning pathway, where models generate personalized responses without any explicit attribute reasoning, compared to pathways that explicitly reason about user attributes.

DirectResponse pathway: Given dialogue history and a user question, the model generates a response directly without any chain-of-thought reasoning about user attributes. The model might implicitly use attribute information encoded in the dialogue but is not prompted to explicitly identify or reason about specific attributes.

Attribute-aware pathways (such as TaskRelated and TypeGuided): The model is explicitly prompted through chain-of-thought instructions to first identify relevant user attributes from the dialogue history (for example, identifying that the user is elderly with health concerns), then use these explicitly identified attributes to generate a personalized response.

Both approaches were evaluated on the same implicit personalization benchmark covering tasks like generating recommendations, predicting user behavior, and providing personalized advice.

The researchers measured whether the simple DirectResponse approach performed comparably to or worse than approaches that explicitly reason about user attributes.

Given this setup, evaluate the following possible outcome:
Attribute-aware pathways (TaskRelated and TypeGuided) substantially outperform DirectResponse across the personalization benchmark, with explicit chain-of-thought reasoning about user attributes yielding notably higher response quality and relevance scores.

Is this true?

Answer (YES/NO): YES